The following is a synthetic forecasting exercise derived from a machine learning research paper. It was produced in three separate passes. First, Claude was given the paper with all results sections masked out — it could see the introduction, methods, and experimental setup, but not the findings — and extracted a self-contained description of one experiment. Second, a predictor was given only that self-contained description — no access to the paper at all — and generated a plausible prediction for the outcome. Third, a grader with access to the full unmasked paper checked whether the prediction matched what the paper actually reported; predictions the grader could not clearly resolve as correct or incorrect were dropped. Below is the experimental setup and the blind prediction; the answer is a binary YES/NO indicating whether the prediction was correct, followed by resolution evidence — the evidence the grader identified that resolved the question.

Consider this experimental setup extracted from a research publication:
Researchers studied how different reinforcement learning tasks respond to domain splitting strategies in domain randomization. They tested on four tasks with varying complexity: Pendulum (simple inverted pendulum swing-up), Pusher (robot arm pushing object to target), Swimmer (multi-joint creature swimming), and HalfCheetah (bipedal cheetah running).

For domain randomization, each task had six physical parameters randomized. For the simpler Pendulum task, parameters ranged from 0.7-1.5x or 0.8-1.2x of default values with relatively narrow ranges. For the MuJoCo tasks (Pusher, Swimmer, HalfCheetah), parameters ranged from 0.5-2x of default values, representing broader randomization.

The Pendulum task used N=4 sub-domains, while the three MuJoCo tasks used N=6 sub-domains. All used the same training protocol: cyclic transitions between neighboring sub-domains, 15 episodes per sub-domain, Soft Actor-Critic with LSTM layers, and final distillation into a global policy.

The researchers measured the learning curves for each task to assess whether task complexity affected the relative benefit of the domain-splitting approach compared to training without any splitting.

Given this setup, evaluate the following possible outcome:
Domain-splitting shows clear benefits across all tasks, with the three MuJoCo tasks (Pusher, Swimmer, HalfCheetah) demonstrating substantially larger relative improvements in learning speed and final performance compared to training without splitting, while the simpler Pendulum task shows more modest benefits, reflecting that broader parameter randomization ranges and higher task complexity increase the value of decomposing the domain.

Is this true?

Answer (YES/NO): NO